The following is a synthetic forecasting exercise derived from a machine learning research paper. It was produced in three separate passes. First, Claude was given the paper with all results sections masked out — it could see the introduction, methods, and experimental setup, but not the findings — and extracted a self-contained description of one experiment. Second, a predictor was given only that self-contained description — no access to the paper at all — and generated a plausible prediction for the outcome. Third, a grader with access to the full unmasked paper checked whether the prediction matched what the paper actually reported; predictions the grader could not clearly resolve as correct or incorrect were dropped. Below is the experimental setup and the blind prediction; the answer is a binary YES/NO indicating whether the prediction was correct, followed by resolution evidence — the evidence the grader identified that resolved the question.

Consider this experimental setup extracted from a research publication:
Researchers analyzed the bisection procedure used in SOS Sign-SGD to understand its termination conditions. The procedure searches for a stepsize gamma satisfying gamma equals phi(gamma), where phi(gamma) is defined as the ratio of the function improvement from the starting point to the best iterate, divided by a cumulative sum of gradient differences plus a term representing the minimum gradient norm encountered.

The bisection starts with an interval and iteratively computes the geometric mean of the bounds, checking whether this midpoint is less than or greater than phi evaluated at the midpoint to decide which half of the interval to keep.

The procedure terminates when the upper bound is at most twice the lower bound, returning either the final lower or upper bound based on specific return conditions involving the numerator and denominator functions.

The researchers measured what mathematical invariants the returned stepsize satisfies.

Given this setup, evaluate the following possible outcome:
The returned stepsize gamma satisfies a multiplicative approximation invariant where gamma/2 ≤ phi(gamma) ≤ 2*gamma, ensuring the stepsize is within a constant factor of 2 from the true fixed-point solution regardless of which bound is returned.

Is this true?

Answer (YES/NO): NO